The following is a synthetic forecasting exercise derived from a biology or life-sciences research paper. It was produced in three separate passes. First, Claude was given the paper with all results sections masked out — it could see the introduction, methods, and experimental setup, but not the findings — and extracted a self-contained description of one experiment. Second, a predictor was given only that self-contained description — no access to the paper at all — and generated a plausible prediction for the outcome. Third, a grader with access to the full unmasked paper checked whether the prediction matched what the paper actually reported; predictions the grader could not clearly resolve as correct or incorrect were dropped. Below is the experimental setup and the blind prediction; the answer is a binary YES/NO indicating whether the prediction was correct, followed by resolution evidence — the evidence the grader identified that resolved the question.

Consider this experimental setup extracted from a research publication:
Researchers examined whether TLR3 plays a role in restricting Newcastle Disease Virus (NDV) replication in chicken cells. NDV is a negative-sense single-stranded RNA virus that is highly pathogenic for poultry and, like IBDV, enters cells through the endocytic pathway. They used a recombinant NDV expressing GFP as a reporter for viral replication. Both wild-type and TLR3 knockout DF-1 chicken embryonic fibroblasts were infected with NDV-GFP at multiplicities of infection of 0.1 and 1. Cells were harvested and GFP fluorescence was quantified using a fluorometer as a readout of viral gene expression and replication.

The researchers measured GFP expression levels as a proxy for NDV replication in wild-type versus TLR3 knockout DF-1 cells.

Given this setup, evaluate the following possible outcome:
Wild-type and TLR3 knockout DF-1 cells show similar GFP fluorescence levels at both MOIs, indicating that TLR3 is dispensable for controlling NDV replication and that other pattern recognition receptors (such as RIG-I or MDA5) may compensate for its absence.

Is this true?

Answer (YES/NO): YES